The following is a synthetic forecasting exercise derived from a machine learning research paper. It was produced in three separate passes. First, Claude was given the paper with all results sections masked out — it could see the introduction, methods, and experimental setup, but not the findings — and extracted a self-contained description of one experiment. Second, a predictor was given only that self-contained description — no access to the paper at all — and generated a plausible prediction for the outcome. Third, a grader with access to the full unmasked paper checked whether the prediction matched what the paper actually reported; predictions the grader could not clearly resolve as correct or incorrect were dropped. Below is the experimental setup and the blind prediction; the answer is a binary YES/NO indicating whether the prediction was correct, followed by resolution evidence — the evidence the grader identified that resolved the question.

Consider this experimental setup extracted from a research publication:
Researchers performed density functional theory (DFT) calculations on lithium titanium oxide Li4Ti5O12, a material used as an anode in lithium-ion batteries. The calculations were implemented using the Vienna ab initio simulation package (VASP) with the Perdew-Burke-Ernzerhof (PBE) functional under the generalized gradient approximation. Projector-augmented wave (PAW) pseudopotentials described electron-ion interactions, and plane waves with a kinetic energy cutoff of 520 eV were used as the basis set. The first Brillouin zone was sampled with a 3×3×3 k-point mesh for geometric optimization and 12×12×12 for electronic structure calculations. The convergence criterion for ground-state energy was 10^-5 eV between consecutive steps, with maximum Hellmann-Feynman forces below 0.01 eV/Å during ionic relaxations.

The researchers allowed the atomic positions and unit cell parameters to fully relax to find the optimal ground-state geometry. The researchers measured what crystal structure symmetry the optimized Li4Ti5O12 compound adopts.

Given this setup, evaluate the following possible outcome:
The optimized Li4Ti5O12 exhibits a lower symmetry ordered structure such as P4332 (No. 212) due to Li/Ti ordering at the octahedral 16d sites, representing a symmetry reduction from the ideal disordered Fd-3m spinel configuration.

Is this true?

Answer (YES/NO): NO